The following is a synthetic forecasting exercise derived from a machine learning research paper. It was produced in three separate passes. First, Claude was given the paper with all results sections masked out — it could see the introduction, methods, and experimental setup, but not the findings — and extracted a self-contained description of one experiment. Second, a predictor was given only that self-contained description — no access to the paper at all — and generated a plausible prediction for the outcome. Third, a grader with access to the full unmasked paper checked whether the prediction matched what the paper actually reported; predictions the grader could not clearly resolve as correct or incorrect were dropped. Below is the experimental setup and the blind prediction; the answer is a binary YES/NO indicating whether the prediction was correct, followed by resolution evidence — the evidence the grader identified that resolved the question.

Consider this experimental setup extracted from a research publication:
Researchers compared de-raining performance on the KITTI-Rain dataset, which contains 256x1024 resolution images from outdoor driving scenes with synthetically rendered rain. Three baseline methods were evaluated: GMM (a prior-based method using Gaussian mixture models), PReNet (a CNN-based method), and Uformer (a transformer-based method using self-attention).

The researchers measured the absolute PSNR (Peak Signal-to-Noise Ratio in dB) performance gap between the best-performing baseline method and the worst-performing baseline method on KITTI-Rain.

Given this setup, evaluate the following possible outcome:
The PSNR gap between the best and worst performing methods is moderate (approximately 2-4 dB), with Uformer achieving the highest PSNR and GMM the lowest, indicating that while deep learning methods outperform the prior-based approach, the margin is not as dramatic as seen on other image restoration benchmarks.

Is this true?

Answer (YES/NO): NO